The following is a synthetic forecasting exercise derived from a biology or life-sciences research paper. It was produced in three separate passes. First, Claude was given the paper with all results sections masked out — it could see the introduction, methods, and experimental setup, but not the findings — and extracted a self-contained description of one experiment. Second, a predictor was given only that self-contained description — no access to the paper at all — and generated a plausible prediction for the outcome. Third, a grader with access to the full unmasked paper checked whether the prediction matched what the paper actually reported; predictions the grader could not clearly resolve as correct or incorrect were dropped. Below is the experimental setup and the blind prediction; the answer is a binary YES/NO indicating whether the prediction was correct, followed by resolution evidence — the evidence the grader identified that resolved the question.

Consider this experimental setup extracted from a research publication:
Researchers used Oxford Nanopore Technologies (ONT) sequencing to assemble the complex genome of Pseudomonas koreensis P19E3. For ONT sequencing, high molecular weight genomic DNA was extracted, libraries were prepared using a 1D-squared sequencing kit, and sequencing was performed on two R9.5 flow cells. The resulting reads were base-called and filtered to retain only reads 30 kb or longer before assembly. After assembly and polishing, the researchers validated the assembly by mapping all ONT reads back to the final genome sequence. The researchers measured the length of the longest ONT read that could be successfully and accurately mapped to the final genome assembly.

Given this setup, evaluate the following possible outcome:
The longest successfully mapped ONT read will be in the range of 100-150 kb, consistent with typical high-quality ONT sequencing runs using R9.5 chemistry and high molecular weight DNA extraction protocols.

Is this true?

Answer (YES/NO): NO